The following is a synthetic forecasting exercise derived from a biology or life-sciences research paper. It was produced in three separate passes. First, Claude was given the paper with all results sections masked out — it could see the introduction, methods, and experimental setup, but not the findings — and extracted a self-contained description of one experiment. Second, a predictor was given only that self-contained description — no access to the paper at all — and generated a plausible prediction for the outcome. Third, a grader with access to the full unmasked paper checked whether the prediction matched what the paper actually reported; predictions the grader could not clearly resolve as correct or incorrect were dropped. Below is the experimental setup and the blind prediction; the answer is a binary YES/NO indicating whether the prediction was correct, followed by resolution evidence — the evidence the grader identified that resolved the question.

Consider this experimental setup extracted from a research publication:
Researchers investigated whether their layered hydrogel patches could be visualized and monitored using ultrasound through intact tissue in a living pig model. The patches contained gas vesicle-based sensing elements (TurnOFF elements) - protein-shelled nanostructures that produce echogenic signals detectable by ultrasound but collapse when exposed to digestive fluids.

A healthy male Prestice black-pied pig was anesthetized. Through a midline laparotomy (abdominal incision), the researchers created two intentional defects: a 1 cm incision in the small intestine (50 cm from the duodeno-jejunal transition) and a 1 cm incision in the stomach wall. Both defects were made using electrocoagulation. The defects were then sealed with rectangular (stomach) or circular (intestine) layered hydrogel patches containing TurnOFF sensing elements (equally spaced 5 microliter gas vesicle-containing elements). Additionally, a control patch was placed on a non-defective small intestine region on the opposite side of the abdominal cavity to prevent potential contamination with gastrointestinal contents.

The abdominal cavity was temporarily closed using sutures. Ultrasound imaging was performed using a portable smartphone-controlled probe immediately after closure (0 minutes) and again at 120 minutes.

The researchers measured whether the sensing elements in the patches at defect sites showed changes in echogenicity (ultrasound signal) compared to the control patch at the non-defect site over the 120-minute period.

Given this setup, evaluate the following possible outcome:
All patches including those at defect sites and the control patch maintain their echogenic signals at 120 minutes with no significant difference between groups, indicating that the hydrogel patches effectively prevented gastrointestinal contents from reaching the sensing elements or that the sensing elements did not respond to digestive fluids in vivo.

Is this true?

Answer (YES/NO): NO